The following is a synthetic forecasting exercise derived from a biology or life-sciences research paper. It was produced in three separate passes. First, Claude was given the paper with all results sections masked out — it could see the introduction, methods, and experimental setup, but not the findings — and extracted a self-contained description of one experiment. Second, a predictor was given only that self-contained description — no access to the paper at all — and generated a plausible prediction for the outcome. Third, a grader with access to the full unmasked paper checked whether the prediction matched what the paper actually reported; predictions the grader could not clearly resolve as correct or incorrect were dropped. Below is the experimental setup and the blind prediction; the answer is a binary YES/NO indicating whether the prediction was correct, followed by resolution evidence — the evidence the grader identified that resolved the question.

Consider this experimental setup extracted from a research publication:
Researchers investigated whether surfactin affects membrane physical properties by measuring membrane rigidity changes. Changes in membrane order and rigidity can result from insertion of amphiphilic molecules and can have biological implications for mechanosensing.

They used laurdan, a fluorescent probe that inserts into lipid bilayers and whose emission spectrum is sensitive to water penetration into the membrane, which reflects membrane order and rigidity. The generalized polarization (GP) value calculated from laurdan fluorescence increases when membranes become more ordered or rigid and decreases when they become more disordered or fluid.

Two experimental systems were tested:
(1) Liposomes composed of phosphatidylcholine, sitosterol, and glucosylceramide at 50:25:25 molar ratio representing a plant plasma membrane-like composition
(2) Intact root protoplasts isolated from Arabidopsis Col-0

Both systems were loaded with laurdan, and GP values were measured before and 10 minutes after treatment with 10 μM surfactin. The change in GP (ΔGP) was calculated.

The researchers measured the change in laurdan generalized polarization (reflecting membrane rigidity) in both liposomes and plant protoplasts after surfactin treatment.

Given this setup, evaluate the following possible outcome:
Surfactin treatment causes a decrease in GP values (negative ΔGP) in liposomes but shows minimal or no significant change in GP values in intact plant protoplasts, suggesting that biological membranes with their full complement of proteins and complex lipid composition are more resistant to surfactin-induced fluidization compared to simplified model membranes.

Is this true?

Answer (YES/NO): NO